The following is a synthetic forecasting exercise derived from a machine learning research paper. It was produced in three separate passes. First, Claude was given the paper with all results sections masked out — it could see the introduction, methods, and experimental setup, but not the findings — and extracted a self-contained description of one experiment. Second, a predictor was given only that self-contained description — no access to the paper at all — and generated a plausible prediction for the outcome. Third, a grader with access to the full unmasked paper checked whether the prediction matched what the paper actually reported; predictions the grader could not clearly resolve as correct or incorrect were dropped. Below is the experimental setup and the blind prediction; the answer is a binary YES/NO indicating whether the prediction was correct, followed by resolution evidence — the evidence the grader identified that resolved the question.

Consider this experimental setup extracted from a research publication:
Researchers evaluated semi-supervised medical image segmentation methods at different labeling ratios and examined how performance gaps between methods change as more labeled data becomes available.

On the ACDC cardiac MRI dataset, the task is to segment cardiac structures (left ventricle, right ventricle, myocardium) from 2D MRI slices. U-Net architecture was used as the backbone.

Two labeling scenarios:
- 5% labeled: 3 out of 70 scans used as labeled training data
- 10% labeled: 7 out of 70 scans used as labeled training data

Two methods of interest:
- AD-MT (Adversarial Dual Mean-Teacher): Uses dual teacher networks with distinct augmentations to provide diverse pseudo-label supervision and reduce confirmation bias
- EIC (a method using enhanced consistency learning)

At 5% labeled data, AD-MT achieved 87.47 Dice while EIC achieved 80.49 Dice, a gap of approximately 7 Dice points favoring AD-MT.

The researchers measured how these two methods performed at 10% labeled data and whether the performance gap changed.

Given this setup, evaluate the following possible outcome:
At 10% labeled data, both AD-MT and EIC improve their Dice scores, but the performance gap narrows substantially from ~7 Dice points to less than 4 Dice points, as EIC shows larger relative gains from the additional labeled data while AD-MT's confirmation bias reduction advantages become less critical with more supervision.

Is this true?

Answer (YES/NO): NO